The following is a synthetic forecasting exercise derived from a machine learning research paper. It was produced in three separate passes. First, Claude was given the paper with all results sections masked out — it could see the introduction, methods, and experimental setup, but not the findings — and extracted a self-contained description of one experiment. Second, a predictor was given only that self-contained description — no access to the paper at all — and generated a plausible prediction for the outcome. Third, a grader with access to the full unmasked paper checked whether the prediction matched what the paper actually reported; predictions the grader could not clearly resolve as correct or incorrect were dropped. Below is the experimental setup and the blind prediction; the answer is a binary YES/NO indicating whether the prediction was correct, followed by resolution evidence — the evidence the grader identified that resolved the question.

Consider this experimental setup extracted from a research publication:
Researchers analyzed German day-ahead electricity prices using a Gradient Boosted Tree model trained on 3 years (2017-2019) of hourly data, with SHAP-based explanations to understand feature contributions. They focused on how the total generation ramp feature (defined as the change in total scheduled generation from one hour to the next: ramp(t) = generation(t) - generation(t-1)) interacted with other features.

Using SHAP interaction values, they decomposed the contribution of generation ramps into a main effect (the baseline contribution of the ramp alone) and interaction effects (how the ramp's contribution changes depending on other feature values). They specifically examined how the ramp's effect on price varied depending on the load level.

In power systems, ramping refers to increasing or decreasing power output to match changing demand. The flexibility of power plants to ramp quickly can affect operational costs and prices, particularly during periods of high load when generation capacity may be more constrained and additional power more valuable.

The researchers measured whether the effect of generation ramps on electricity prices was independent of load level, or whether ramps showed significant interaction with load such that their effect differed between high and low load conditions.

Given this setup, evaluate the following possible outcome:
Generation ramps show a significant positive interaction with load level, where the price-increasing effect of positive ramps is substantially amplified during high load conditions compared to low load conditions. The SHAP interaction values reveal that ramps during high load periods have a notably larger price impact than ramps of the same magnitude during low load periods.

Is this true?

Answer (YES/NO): YES